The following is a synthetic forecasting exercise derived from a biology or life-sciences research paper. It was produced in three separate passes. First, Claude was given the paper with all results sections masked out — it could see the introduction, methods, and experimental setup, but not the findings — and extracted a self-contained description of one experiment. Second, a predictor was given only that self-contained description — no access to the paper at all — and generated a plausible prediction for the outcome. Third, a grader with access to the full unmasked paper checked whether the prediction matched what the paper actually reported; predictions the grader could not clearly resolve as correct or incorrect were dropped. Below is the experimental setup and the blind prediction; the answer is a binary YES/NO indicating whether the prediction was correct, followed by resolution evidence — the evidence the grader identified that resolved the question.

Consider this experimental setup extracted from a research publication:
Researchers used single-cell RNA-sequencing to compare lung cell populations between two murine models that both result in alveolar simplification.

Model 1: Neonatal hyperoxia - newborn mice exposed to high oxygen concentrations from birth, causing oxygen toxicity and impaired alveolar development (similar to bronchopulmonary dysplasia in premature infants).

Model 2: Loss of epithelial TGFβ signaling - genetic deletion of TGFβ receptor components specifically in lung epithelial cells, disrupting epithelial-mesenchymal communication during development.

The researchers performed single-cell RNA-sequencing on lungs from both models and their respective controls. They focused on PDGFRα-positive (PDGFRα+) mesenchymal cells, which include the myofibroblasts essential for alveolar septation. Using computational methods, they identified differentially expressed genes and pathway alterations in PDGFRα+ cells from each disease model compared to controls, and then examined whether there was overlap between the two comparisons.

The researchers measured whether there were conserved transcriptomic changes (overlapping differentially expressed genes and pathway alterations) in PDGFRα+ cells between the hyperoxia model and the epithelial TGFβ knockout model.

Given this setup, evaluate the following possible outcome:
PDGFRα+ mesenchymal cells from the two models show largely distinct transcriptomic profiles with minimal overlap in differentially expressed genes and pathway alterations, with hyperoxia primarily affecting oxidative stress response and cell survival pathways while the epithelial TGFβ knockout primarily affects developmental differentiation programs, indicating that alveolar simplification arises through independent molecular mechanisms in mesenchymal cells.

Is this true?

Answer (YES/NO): NO